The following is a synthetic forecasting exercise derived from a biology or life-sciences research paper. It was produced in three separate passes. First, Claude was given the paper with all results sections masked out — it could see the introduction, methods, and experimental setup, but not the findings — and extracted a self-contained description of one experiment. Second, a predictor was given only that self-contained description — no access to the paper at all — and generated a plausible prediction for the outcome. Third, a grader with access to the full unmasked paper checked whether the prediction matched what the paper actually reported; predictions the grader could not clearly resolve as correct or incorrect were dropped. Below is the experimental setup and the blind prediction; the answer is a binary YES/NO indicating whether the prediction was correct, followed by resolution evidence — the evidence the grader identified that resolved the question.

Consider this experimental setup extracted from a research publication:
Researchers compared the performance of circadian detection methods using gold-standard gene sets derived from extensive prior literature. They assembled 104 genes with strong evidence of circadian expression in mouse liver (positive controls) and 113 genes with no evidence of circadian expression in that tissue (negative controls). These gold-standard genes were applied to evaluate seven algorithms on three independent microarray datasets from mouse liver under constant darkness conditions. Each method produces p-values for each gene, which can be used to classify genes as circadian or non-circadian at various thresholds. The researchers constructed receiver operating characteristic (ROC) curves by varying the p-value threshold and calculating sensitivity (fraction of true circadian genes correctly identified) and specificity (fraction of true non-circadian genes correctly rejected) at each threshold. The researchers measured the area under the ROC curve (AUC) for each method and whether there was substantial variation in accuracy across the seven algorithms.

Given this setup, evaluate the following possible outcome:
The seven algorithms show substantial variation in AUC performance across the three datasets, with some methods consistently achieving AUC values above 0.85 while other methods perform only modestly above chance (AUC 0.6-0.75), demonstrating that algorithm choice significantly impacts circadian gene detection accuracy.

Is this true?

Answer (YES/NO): NO